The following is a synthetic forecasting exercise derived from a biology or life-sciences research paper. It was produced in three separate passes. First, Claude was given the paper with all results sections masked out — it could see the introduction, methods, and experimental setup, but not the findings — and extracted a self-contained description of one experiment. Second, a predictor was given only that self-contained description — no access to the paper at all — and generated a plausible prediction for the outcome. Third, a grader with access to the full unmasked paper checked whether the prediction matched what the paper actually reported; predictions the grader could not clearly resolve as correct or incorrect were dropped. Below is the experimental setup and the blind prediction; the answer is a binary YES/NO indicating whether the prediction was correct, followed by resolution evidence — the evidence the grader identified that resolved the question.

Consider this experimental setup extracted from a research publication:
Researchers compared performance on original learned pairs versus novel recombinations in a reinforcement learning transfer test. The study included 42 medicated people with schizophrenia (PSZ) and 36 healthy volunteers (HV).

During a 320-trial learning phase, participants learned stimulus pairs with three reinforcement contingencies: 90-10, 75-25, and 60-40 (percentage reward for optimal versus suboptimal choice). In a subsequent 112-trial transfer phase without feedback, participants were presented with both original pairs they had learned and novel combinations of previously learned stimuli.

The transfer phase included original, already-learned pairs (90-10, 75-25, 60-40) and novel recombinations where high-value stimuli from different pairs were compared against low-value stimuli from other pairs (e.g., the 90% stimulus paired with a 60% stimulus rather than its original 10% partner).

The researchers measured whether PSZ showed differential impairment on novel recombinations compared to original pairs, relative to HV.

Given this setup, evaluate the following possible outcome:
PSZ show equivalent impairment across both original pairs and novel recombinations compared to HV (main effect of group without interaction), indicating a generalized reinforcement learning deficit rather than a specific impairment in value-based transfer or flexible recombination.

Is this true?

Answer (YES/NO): NO